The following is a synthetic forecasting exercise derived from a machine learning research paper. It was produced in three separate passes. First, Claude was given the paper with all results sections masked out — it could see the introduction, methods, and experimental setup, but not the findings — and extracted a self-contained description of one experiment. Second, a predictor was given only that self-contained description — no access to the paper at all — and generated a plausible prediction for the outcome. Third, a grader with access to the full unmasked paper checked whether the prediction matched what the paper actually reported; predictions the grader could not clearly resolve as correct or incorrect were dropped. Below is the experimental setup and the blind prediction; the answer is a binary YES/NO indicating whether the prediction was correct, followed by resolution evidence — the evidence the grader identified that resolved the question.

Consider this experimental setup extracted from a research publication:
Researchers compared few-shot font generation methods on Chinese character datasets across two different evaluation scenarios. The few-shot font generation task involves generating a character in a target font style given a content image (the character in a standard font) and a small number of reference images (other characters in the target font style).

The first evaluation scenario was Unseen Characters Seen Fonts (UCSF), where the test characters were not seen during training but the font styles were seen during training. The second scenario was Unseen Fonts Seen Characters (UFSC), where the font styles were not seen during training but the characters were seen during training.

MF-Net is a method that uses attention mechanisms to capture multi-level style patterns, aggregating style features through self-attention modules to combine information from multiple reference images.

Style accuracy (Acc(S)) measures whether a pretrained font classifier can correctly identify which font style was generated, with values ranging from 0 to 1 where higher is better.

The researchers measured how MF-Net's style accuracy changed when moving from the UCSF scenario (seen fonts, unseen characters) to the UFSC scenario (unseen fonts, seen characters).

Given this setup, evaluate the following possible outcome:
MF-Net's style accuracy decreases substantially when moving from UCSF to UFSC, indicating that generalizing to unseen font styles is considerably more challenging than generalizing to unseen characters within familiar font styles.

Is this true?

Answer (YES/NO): YES